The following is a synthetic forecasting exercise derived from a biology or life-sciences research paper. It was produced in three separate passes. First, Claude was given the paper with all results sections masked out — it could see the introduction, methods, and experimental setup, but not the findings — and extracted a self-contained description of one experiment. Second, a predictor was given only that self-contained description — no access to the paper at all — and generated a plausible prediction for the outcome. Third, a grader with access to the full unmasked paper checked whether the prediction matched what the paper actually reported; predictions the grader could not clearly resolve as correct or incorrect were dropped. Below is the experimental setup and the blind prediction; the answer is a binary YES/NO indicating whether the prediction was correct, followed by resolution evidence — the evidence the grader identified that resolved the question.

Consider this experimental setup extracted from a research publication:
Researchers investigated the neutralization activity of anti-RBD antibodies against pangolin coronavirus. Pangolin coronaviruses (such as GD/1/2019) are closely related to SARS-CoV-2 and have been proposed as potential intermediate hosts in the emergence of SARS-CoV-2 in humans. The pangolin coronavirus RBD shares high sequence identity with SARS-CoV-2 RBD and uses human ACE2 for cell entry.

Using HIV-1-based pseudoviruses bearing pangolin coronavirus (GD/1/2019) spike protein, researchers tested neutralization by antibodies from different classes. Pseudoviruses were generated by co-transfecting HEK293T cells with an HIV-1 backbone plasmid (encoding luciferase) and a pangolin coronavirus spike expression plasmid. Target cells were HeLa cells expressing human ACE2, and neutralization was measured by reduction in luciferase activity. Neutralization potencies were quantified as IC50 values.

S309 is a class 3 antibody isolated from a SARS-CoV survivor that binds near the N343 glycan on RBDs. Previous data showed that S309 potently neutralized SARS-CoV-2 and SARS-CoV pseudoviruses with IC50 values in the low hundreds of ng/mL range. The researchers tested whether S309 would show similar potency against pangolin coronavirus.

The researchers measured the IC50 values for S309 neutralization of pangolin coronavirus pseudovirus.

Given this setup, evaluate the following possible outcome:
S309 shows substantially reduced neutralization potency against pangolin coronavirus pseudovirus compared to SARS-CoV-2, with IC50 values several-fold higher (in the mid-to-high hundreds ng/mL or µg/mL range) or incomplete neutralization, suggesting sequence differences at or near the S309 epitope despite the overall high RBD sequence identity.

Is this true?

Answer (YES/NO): NO